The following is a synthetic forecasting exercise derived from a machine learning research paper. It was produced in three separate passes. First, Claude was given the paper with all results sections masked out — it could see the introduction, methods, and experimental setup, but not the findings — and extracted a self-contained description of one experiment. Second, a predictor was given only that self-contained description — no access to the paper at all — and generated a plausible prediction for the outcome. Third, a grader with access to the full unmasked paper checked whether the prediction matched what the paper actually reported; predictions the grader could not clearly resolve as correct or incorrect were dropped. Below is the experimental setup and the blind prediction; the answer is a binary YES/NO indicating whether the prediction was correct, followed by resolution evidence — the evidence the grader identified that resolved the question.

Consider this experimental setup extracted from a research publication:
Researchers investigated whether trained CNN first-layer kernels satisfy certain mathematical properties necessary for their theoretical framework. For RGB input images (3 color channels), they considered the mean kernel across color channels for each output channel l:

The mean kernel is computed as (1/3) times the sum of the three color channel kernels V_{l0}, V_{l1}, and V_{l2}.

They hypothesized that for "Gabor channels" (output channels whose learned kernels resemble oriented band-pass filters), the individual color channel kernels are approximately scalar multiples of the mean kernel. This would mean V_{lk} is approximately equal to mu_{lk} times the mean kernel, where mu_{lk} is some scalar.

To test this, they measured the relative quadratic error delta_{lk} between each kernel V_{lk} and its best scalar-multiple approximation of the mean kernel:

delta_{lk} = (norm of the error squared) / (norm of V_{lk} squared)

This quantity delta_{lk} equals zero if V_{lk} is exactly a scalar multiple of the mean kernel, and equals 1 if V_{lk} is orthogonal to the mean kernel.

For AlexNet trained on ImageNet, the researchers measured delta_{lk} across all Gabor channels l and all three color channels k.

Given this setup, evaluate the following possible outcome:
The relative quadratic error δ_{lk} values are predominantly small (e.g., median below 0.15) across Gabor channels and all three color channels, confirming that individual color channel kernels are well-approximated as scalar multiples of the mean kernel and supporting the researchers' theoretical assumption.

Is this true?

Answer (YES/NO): YES